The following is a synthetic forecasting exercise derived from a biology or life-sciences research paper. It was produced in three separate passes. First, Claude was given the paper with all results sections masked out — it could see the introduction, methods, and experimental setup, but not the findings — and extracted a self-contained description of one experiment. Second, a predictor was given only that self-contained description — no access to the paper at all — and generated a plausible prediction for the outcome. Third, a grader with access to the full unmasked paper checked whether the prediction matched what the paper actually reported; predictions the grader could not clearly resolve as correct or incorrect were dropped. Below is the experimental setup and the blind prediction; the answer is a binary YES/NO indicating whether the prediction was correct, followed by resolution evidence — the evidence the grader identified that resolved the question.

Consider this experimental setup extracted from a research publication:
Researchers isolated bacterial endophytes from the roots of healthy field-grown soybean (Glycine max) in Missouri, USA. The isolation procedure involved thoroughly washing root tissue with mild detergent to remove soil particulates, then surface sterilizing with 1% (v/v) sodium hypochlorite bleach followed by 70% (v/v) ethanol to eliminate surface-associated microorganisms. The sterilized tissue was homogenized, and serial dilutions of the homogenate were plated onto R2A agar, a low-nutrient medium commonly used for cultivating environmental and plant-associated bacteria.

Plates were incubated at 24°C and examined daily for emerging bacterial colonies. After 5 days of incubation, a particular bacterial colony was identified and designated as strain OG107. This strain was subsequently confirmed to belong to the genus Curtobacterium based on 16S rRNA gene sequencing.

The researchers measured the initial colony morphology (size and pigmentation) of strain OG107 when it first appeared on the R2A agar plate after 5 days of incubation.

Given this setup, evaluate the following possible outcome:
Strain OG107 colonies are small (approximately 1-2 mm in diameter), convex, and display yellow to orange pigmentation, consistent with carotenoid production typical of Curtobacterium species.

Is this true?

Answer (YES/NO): NO